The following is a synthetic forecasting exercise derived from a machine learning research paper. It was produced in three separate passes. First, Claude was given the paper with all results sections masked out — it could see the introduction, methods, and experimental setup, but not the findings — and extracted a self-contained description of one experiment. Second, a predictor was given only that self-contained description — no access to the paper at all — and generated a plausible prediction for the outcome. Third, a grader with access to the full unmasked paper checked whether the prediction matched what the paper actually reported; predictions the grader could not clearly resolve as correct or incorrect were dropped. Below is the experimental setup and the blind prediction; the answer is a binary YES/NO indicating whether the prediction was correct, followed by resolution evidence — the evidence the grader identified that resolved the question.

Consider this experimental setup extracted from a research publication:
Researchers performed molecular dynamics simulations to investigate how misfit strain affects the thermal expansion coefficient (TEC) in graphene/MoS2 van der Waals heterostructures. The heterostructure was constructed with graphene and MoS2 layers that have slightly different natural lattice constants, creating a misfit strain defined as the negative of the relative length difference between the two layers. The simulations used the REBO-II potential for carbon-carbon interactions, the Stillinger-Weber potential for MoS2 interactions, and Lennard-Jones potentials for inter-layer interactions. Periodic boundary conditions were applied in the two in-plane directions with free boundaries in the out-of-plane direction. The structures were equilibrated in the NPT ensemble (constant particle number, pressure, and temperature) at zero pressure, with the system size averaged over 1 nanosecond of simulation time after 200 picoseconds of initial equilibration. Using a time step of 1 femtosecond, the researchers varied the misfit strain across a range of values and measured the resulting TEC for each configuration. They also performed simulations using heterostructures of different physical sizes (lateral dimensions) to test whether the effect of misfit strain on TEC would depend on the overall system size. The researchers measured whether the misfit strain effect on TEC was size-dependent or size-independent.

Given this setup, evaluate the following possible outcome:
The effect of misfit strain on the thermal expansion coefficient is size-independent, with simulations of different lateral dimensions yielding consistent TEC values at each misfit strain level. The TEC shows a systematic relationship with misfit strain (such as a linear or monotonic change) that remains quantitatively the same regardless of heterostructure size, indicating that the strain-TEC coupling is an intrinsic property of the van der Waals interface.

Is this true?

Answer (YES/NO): YES